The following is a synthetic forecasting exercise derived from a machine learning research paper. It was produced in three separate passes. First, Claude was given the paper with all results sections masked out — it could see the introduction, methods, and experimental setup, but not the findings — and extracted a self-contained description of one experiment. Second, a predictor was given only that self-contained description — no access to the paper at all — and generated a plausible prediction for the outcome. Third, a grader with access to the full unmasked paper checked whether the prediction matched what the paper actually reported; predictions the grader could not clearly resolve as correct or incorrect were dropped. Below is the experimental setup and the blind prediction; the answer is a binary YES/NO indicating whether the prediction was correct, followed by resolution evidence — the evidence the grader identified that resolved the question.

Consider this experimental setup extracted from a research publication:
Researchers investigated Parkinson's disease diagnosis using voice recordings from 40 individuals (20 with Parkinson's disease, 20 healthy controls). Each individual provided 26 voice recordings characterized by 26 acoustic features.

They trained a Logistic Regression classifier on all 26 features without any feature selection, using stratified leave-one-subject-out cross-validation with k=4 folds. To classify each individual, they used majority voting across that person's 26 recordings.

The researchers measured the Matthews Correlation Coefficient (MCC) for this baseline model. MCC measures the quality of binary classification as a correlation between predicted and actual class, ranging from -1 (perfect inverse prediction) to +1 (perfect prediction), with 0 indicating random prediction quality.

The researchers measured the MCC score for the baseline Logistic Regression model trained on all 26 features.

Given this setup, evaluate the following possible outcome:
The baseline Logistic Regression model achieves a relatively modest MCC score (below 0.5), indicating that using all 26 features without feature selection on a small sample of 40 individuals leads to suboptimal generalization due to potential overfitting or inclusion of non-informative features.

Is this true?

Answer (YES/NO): NO